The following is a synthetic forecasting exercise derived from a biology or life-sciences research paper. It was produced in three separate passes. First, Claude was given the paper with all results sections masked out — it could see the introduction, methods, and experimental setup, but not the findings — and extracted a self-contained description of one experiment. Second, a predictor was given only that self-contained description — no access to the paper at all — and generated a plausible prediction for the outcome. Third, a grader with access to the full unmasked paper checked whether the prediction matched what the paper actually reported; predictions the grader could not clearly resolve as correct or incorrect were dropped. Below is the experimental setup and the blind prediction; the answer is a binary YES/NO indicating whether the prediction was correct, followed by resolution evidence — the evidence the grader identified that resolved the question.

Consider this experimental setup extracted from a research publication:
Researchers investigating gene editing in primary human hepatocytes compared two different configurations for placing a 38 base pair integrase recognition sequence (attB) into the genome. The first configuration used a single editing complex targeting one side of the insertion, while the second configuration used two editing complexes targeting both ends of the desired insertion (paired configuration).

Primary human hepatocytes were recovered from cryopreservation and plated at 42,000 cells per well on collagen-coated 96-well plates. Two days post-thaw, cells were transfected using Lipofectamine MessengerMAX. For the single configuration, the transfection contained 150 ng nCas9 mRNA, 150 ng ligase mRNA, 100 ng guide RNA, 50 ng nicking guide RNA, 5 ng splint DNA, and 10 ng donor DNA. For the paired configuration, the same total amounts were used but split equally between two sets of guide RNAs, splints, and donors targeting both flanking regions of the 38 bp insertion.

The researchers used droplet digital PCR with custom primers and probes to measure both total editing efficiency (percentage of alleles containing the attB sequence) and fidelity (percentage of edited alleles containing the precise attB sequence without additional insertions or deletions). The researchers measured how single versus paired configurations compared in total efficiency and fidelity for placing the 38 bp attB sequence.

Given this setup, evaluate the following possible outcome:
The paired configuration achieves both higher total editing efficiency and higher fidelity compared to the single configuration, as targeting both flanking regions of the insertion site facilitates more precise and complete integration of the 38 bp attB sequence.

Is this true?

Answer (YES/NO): NO